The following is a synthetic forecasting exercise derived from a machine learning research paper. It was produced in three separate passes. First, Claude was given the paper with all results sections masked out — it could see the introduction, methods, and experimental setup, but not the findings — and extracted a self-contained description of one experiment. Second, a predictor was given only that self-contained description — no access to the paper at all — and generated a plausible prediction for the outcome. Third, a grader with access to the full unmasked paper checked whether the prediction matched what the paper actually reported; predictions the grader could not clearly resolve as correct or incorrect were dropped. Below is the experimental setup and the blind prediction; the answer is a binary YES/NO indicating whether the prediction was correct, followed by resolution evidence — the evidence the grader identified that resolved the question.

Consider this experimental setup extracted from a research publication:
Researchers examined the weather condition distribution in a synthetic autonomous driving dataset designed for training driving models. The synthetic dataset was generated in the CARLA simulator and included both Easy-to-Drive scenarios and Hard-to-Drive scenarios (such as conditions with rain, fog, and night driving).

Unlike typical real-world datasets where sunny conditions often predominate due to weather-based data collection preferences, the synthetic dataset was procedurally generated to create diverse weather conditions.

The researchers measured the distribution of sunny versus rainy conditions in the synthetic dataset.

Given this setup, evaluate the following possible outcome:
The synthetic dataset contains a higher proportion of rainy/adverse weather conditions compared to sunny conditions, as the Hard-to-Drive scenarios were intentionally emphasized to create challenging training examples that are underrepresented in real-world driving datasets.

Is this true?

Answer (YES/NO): NO